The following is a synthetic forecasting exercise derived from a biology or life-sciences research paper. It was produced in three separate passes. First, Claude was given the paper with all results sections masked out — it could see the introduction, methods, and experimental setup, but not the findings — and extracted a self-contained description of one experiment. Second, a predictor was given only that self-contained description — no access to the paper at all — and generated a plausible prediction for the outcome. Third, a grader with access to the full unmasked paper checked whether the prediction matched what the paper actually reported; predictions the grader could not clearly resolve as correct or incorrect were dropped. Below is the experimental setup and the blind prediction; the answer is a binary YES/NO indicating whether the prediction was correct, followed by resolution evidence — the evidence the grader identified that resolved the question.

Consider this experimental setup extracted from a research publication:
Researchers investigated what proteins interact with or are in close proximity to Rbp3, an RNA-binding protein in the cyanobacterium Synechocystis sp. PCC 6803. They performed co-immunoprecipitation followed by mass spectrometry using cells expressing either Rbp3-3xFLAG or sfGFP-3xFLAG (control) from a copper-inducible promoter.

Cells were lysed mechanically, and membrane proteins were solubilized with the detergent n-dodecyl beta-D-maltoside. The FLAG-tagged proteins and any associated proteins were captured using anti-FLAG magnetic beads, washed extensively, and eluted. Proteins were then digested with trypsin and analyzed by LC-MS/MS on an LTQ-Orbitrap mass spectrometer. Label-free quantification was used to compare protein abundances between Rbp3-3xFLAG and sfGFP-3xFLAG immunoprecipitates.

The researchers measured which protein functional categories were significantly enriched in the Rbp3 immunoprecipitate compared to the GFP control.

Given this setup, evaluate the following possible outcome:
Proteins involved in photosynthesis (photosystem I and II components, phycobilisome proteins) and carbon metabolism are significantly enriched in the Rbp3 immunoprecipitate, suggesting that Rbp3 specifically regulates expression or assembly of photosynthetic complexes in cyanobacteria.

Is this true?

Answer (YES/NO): NO